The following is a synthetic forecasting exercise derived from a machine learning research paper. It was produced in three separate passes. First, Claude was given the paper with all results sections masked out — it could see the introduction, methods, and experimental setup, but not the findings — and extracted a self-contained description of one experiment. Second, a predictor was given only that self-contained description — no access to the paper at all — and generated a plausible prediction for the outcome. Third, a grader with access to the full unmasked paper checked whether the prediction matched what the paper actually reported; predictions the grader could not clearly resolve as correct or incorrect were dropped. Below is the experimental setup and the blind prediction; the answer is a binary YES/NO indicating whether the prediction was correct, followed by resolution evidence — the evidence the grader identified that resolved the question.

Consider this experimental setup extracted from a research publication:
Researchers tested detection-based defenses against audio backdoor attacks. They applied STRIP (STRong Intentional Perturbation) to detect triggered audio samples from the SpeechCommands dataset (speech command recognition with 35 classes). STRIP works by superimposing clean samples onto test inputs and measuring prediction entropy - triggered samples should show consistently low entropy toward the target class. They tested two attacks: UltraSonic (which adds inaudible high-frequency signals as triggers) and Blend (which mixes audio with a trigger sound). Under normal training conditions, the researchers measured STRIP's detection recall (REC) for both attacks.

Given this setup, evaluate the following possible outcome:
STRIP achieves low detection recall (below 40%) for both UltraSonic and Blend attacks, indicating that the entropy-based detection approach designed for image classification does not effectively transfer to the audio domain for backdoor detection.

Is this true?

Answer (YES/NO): NO